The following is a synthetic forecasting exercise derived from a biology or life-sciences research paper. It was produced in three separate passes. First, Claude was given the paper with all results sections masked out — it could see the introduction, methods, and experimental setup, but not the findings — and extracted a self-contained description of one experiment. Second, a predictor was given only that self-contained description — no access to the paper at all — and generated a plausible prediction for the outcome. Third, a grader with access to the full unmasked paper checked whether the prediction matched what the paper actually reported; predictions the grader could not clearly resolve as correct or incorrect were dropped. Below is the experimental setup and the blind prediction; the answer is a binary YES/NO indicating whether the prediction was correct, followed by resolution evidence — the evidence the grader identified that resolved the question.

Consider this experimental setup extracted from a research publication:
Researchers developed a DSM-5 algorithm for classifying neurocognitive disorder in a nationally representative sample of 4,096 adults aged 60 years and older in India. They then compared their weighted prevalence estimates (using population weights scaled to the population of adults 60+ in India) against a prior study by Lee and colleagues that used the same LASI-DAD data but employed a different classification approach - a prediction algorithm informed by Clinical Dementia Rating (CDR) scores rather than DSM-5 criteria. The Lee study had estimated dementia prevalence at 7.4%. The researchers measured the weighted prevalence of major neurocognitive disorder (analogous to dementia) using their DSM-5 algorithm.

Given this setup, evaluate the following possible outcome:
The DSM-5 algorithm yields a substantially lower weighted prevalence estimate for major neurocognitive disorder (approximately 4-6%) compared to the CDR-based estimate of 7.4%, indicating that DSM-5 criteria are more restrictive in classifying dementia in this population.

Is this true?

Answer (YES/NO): NO